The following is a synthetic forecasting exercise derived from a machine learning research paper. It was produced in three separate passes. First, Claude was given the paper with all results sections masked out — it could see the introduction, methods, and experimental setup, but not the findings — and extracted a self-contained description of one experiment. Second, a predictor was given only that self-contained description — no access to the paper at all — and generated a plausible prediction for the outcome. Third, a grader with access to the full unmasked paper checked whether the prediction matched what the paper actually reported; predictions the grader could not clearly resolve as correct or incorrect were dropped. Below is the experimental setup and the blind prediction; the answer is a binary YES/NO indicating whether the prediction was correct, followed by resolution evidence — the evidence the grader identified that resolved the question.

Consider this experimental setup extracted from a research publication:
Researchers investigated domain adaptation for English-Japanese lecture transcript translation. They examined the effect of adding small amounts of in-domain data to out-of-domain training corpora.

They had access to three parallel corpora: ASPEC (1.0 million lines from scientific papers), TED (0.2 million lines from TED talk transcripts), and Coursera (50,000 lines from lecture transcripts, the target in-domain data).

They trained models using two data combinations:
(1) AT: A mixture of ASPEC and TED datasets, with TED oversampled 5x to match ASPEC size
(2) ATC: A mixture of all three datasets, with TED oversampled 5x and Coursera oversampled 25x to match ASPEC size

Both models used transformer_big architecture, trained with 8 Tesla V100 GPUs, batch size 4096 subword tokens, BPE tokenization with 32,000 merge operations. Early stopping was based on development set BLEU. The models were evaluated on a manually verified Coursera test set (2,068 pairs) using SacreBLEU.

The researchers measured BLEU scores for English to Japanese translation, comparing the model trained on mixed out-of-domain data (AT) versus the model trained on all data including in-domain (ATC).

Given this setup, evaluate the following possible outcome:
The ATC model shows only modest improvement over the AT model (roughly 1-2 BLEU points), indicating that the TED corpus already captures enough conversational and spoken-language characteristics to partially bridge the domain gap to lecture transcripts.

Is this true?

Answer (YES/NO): NO